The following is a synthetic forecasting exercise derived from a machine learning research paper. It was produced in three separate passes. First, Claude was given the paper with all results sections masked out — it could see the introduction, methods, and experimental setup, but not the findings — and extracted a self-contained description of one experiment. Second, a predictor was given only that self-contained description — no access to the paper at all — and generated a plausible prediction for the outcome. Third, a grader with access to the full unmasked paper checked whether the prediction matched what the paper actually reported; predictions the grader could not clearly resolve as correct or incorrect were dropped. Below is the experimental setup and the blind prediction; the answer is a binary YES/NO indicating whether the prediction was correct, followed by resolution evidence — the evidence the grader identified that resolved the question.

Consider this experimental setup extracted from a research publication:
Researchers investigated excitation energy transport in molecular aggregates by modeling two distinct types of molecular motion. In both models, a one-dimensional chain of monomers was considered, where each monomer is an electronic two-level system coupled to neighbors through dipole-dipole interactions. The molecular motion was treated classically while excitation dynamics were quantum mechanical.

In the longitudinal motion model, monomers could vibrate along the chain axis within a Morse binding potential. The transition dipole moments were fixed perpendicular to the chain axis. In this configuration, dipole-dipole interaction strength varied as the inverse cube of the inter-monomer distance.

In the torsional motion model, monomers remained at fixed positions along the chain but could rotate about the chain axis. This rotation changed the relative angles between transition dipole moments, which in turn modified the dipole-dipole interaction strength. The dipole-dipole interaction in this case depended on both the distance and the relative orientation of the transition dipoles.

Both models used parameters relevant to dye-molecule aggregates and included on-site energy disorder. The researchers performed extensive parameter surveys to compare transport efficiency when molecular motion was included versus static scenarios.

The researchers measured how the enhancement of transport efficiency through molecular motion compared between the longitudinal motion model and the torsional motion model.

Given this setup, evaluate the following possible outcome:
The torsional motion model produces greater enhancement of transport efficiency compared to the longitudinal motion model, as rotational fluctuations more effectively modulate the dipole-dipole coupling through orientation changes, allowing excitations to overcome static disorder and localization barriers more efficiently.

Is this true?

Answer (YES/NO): YES